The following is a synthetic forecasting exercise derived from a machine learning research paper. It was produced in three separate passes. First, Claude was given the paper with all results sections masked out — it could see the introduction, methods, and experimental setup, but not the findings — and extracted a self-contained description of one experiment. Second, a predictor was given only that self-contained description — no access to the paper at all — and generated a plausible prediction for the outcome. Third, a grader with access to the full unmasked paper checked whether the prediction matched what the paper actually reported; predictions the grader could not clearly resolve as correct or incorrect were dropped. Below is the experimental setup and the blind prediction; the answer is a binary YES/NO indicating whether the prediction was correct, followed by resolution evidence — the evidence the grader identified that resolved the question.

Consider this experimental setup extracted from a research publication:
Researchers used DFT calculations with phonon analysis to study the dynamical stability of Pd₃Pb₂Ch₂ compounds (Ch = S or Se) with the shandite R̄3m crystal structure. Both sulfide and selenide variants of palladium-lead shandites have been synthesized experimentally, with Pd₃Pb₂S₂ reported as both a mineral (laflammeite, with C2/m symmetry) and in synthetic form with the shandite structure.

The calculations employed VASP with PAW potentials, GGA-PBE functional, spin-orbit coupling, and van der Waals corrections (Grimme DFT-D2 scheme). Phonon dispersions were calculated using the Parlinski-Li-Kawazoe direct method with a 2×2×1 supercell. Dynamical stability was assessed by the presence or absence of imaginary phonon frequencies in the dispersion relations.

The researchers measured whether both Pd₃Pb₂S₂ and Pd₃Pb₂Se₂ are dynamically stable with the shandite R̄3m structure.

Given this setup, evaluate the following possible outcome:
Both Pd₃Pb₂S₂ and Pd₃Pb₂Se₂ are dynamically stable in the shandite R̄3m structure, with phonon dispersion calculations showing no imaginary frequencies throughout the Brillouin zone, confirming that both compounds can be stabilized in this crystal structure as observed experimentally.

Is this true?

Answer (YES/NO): YES